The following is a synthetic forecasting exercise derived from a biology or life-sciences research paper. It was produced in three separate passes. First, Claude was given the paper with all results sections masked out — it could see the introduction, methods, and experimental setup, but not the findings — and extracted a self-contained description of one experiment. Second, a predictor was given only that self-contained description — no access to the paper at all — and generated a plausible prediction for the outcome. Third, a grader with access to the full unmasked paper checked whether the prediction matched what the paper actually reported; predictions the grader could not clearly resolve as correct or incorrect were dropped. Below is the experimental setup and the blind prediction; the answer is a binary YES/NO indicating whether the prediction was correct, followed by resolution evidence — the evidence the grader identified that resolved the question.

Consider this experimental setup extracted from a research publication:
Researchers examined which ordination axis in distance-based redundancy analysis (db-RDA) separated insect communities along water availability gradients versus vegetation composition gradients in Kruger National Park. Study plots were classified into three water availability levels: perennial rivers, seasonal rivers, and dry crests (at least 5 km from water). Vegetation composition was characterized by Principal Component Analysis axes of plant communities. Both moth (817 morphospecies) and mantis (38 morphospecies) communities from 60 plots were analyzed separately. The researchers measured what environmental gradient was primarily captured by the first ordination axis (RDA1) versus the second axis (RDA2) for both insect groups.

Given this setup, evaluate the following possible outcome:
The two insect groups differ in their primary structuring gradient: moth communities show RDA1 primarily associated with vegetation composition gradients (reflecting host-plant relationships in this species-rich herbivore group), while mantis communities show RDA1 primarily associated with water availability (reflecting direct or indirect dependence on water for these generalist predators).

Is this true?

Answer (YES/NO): NO